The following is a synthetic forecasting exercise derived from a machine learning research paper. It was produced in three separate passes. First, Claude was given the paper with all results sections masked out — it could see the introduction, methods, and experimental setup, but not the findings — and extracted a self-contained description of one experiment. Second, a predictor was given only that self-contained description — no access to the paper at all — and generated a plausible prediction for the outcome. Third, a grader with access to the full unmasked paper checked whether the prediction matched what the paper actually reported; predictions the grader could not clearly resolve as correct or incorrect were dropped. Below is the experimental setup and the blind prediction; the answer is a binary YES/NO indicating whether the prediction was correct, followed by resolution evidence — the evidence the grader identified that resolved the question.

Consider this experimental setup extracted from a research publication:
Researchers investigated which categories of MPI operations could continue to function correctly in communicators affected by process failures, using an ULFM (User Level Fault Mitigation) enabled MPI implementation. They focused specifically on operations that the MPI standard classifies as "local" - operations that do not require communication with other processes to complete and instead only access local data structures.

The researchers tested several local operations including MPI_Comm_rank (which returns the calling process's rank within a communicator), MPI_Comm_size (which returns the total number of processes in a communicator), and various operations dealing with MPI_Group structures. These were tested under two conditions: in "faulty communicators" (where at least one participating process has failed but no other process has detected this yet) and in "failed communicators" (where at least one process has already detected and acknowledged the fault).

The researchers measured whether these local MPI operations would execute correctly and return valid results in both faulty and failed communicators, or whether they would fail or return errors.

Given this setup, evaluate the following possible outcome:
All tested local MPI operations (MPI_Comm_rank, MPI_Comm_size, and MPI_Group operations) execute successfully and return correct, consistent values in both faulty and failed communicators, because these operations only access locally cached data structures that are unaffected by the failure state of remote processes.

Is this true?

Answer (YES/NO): YES